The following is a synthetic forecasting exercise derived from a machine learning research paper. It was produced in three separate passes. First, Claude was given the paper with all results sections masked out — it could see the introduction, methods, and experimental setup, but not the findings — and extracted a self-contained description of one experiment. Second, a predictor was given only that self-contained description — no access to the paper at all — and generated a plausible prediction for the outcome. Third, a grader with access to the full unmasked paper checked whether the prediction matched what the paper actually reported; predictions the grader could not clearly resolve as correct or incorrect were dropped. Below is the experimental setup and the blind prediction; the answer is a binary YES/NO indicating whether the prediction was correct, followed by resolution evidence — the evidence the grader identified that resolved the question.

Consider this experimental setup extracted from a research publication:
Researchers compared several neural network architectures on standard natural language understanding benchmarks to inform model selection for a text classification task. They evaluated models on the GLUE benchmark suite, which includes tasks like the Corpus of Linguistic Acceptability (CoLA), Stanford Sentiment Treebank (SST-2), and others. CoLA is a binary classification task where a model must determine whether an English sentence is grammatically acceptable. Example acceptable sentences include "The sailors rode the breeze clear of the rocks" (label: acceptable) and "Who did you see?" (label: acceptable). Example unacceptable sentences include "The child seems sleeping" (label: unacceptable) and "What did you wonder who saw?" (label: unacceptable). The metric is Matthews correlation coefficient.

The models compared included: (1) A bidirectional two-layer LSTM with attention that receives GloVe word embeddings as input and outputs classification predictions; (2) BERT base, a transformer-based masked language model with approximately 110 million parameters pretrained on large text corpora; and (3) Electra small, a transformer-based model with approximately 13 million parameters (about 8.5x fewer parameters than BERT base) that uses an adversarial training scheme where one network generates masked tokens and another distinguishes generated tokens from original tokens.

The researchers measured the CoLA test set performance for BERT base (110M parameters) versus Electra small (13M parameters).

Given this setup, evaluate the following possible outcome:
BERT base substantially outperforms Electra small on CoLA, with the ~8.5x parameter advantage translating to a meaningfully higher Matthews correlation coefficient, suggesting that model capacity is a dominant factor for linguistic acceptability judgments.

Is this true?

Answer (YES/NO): NO